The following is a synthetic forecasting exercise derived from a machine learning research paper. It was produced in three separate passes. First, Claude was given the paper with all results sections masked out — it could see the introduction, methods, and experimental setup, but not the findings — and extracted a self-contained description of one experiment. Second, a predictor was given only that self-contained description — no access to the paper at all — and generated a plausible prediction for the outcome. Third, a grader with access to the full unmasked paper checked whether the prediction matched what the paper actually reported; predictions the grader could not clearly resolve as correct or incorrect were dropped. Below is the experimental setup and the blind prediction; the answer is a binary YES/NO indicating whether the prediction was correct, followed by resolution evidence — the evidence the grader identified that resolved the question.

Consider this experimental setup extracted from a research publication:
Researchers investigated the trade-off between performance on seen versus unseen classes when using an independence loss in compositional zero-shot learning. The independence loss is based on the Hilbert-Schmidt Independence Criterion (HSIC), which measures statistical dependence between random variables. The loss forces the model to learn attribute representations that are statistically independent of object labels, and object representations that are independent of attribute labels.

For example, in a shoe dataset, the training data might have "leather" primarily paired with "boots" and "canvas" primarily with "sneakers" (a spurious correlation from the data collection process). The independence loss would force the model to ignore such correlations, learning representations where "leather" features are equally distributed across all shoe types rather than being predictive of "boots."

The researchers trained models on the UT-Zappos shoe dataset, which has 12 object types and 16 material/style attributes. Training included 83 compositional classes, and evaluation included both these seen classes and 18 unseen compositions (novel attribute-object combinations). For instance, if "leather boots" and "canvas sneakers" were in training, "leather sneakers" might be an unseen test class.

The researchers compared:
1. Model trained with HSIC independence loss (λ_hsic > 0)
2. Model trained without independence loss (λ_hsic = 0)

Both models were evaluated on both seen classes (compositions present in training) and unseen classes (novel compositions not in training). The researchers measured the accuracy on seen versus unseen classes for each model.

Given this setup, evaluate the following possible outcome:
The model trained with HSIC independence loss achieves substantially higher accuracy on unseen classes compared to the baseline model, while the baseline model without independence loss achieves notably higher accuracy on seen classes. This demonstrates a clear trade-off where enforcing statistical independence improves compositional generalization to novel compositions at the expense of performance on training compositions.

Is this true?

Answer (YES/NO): NO